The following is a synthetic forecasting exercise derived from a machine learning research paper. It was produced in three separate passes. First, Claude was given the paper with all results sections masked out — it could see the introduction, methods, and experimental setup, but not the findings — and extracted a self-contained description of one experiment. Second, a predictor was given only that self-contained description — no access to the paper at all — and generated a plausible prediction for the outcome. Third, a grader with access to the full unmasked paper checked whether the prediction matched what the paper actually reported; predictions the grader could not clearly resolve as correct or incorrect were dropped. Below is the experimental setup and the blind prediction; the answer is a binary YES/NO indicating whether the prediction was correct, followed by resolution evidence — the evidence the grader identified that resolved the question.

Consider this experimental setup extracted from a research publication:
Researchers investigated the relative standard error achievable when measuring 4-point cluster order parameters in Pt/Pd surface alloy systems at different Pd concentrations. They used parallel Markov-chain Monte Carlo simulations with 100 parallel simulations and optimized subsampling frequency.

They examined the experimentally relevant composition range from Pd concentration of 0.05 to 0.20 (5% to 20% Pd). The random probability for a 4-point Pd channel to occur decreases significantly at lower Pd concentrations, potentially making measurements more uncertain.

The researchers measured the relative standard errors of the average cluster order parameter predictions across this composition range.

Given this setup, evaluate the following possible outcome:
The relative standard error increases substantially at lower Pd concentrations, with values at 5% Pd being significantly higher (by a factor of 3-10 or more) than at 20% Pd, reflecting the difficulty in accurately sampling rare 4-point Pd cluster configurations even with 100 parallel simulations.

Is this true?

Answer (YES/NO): YES